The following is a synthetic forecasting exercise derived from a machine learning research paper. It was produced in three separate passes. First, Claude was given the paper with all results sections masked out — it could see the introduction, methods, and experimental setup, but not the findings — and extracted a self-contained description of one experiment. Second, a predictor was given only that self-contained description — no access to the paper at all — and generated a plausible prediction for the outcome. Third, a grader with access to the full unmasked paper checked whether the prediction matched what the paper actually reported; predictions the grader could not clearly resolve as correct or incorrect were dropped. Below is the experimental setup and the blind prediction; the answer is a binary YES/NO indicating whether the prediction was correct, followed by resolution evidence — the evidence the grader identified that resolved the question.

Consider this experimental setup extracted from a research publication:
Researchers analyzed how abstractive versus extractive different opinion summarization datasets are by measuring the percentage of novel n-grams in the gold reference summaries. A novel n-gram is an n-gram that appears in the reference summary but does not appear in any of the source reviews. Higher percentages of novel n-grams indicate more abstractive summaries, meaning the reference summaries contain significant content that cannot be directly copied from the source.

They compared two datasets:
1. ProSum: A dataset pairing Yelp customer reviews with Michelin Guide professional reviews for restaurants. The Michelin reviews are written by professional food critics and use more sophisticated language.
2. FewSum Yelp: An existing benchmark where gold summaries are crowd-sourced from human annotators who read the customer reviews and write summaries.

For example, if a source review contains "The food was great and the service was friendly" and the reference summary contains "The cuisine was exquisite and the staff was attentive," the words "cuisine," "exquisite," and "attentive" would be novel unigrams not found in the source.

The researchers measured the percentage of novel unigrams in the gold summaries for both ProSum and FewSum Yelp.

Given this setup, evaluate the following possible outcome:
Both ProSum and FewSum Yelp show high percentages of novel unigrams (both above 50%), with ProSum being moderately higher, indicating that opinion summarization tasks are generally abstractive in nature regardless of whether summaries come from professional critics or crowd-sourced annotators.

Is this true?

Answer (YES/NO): NO